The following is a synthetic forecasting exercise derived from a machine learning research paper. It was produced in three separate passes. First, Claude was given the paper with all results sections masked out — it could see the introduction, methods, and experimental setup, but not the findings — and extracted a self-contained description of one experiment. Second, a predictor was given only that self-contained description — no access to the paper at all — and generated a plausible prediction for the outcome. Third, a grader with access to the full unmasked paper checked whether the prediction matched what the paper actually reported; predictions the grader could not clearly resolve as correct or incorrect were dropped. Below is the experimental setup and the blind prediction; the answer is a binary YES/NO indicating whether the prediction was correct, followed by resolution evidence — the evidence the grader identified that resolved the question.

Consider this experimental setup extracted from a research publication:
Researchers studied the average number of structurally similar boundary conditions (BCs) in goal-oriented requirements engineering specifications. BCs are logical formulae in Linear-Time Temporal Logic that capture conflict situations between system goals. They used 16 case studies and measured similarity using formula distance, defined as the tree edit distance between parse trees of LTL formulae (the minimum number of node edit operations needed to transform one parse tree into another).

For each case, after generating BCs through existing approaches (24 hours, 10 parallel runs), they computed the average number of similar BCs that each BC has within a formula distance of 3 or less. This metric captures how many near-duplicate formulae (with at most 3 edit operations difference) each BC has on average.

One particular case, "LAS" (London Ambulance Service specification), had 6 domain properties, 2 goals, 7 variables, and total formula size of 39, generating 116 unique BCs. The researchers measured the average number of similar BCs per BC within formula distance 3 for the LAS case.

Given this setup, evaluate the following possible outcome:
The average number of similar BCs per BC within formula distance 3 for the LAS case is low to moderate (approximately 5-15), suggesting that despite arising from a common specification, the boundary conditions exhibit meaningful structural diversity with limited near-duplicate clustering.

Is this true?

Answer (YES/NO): YES